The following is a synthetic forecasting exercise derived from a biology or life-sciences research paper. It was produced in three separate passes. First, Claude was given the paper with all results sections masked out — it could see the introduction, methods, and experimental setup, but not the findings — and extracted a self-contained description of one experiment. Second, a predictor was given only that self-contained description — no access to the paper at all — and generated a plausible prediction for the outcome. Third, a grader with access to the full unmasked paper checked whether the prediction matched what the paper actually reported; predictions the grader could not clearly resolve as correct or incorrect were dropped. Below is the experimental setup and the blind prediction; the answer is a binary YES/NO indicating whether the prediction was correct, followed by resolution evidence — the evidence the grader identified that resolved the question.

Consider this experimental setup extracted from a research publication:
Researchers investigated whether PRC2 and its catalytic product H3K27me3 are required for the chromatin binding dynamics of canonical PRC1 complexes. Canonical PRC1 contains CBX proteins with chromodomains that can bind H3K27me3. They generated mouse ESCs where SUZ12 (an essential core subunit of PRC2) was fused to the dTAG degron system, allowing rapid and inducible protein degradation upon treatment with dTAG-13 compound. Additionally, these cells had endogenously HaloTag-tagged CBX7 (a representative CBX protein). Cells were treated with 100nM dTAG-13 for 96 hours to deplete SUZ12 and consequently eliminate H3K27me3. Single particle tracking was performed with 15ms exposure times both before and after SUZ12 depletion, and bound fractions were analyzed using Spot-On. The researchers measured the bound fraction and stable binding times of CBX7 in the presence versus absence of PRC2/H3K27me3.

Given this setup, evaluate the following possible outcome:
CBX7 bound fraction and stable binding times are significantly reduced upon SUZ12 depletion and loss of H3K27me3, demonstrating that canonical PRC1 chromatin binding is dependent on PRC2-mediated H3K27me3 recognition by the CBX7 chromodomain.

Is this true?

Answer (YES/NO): NO